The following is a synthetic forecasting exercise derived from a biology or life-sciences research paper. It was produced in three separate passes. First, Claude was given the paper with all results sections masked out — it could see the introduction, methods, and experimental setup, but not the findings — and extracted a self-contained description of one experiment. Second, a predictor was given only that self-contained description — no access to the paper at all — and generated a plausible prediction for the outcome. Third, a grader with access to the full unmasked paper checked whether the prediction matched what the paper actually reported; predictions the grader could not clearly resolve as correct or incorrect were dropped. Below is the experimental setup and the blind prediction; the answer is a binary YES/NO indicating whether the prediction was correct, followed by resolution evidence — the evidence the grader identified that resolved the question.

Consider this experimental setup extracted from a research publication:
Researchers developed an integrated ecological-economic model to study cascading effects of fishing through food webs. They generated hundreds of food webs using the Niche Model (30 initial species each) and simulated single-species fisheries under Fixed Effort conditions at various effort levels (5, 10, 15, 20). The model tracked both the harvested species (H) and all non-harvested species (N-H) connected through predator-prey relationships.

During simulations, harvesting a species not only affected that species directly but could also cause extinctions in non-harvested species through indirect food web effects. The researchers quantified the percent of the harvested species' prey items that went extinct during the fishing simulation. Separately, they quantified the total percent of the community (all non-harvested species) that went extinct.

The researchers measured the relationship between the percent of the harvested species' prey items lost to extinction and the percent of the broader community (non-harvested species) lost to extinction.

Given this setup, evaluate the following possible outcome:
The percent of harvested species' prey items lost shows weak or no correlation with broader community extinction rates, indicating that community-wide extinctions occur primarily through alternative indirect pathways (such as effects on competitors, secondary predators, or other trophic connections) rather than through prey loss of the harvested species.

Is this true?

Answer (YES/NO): NO